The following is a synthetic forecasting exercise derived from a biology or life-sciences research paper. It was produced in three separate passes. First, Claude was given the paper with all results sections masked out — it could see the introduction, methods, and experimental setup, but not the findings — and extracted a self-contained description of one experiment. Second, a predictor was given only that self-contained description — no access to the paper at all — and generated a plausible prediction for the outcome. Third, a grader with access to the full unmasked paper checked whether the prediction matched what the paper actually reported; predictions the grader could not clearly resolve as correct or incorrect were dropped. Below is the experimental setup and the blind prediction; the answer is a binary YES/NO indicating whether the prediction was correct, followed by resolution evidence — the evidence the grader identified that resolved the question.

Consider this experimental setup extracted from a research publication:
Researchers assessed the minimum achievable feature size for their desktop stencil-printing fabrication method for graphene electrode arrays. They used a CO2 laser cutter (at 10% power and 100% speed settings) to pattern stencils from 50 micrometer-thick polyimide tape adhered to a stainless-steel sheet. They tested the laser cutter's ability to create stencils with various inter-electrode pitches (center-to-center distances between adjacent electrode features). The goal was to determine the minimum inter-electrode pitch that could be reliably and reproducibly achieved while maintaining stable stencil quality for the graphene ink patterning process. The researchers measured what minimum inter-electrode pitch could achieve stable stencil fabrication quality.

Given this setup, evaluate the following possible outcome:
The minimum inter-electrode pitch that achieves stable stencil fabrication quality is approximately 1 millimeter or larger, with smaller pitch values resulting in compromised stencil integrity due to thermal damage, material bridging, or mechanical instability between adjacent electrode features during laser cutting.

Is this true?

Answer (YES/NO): NO